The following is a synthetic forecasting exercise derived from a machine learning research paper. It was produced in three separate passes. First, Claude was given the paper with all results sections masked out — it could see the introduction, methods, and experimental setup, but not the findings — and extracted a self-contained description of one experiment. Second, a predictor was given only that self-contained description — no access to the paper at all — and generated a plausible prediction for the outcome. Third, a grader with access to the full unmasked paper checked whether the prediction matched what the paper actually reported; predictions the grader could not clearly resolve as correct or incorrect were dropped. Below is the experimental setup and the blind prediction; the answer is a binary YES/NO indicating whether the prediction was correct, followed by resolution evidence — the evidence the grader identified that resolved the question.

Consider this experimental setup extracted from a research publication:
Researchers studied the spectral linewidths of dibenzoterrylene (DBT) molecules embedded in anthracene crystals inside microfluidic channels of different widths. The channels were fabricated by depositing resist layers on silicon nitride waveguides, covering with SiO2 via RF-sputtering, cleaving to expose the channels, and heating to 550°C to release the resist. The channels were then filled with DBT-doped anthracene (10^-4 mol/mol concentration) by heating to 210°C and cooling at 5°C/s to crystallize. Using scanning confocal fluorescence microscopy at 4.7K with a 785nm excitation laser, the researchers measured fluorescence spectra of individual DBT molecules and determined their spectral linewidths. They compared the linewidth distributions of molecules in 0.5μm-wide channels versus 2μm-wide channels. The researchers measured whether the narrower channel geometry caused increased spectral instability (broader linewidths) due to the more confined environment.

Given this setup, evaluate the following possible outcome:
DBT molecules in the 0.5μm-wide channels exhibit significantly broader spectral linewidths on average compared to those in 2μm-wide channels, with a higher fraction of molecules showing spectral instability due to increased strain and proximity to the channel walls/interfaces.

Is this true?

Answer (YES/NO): NO